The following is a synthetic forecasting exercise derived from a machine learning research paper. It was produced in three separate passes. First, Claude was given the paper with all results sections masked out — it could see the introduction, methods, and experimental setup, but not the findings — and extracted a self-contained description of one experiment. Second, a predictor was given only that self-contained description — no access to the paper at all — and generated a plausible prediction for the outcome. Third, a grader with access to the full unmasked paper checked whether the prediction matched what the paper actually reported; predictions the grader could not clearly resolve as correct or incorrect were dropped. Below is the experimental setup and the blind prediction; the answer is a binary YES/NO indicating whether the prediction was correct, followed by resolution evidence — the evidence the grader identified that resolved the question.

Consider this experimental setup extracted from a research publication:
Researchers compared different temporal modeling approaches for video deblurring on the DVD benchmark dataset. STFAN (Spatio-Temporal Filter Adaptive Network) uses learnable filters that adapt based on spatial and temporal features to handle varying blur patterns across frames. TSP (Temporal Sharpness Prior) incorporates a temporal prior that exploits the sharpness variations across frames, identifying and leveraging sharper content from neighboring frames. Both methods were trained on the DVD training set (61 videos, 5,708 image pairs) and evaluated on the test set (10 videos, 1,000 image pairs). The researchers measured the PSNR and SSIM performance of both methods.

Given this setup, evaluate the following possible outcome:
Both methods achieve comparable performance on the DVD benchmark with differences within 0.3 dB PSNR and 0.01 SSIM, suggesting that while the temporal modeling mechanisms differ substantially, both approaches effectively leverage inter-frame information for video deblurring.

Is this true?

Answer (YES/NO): NO